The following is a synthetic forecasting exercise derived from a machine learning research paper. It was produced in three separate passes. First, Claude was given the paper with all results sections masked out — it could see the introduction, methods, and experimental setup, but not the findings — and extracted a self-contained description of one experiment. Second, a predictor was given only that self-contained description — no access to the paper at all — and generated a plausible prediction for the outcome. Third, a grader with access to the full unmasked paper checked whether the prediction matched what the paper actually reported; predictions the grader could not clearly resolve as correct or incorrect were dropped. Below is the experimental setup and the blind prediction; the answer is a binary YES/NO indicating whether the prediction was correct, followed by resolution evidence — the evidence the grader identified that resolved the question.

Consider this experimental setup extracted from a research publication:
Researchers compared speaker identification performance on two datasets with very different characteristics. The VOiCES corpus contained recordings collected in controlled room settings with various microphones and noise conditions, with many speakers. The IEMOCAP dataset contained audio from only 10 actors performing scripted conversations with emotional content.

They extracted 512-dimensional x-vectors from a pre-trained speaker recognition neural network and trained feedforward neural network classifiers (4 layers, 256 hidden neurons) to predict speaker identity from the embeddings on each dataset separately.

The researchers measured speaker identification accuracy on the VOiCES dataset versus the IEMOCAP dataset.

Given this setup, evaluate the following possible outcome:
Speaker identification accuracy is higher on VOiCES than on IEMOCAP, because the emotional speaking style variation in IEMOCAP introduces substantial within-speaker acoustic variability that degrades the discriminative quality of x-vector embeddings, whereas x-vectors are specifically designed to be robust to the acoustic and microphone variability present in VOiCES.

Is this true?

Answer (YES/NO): YES